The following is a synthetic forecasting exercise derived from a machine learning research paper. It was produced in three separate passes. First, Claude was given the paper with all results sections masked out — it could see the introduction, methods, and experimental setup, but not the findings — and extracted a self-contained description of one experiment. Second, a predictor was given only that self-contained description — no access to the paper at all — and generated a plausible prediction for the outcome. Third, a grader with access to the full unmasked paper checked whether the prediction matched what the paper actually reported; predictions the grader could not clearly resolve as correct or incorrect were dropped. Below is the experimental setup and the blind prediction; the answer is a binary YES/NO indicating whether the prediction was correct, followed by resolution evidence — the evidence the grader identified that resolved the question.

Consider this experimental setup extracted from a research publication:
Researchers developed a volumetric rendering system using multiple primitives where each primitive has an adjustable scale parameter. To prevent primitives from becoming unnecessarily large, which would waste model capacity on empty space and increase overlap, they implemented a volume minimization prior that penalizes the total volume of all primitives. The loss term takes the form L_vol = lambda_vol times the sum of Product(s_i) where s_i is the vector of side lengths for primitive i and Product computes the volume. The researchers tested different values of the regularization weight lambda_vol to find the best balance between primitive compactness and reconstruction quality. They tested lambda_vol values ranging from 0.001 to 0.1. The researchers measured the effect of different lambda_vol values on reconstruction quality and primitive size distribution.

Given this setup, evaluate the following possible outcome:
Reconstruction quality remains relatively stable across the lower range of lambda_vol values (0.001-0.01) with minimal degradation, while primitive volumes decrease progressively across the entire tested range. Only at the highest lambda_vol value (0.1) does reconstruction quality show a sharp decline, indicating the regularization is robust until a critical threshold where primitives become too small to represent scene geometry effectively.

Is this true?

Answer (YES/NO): NO